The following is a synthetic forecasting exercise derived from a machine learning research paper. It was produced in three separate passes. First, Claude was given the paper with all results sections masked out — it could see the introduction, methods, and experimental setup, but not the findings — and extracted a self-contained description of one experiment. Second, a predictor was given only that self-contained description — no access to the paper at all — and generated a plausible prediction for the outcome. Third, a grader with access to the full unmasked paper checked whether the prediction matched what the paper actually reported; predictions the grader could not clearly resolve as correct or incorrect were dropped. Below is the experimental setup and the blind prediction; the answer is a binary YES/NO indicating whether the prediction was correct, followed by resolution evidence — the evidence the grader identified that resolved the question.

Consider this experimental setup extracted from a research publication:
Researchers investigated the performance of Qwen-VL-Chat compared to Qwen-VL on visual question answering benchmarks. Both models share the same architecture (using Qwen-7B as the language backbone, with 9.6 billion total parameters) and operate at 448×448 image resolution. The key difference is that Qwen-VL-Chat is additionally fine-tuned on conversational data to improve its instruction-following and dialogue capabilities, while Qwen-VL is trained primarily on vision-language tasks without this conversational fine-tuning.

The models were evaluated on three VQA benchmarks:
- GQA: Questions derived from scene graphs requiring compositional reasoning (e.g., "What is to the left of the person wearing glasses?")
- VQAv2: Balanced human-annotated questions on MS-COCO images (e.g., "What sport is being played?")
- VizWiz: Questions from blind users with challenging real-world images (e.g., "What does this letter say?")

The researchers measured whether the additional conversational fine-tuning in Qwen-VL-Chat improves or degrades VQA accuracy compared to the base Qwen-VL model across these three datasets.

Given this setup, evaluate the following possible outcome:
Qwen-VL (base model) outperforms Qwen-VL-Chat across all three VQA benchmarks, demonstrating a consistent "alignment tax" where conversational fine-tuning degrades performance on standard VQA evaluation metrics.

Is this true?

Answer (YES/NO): NO